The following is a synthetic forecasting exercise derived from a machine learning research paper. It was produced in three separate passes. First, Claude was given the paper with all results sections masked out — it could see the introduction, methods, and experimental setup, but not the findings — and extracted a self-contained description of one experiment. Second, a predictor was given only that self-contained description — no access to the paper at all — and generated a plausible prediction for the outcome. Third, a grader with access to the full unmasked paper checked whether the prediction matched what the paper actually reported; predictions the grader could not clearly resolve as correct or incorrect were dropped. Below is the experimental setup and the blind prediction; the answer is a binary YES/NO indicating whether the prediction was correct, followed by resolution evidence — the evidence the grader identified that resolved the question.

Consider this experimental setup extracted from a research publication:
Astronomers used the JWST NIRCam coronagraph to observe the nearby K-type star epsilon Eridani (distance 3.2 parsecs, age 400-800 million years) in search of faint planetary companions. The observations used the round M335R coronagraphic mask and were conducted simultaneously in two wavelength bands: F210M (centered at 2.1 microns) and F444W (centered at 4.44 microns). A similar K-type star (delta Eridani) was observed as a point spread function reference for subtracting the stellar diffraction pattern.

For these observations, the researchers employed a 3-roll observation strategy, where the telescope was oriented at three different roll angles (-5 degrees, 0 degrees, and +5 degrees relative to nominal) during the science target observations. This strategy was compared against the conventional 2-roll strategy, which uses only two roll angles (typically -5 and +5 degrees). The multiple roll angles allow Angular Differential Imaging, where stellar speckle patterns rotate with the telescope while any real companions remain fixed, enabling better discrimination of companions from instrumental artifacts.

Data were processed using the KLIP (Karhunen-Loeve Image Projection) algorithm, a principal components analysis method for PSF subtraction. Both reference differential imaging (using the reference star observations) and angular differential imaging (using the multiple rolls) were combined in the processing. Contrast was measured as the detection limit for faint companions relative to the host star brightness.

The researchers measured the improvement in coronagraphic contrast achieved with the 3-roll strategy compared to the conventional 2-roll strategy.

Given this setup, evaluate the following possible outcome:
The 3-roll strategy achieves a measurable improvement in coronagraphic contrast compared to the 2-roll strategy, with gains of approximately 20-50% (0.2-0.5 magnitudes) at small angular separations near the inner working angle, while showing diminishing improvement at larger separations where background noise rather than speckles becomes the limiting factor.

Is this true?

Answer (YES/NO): NO